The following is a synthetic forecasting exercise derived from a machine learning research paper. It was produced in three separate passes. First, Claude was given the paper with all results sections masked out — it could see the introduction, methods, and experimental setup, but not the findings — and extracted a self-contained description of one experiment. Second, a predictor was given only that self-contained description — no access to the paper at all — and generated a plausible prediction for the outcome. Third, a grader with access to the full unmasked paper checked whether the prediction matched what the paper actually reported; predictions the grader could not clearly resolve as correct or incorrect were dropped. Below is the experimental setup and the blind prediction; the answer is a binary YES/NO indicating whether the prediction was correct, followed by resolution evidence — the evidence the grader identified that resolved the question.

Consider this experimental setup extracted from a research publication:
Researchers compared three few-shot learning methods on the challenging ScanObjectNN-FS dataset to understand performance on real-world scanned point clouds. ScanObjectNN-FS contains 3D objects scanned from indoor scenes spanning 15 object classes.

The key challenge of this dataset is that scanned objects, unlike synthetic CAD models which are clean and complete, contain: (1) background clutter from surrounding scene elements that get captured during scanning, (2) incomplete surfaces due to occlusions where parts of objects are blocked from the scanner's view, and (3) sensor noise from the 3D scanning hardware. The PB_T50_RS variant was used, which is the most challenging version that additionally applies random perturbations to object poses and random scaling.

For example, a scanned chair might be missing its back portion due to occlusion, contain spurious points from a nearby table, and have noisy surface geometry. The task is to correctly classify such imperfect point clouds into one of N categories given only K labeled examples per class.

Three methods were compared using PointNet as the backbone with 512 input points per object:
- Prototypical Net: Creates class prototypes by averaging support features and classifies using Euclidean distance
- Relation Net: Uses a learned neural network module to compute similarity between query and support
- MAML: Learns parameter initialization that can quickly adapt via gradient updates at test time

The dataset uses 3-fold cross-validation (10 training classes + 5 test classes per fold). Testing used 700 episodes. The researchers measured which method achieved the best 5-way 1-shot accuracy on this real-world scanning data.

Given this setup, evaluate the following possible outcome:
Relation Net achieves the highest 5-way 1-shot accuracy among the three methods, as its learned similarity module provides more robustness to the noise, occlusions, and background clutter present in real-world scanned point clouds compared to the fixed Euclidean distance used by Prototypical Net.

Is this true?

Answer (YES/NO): NO